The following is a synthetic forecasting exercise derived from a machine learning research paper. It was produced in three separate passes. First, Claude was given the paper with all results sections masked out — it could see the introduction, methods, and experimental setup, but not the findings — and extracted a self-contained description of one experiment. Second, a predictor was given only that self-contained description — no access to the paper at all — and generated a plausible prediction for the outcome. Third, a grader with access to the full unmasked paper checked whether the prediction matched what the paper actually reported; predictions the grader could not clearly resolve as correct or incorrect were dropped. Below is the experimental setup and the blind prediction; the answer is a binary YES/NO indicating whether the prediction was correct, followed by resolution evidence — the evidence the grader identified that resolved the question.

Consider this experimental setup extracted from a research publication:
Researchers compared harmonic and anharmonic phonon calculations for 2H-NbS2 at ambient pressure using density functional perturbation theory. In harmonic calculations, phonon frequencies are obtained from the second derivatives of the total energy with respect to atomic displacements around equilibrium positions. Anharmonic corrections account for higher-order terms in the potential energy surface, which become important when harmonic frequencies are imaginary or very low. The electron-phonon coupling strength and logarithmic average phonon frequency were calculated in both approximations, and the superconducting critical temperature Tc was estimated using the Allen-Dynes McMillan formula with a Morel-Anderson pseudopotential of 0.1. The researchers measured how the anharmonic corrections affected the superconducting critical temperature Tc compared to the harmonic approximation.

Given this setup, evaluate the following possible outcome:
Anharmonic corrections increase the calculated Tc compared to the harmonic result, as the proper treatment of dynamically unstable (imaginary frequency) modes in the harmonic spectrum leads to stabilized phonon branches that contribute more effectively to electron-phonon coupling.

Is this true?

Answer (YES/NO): YES